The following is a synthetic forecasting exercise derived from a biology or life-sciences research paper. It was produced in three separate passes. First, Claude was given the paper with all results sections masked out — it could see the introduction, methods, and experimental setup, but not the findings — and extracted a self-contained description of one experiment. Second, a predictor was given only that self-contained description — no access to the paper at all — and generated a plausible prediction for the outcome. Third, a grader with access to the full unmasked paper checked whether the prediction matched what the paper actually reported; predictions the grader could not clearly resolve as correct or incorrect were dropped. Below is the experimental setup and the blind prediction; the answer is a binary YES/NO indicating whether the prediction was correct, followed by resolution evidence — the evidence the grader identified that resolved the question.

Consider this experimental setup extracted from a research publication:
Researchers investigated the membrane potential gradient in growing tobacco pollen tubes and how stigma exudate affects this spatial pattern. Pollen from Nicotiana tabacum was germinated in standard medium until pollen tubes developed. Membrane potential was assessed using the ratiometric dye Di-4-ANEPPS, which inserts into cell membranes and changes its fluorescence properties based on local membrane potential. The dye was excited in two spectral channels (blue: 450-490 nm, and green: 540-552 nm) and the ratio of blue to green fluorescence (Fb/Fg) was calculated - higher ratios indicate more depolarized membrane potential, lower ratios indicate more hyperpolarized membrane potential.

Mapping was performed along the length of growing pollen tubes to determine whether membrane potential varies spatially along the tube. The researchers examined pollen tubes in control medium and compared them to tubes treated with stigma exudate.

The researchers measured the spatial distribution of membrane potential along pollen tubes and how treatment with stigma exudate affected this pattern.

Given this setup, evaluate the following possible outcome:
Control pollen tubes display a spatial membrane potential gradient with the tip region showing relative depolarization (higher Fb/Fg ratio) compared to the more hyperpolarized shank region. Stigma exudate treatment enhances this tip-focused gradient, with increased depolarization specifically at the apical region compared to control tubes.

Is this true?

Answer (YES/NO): NO